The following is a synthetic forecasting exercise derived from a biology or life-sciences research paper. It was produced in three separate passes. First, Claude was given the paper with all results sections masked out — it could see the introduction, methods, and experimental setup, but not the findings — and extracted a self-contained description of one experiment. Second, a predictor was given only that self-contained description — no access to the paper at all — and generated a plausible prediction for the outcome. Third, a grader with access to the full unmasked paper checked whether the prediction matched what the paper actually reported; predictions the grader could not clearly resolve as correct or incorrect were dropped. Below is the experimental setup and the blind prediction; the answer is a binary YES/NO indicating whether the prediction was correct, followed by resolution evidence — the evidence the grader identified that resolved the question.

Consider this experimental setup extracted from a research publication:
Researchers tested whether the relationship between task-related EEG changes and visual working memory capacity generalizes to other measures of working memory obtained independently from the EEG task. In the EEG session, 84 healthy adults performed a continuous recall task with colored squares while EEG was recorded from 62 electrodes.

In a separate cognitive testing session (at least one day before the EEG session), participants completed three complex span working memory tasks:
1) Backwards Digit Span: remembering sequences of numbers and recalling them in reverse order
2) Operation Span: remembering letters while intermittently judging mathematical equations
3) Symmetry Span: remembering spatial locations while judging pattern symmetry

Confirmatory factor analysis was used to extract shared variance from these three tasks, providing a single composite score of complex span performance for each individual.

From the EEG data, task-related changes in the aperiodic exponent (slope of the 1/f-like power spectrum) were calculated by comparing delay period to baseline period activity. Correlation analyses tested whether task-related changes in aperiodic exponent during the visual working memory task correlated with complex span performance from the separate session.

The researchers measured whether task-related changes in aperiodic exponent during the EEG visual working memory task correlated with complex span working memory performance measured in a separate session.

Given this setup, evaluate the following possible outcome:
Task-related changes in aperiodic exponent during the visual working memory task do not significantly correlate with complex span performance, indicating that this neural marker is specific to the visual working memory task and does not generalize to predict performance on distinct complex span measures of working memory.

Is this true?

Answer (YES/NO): NO